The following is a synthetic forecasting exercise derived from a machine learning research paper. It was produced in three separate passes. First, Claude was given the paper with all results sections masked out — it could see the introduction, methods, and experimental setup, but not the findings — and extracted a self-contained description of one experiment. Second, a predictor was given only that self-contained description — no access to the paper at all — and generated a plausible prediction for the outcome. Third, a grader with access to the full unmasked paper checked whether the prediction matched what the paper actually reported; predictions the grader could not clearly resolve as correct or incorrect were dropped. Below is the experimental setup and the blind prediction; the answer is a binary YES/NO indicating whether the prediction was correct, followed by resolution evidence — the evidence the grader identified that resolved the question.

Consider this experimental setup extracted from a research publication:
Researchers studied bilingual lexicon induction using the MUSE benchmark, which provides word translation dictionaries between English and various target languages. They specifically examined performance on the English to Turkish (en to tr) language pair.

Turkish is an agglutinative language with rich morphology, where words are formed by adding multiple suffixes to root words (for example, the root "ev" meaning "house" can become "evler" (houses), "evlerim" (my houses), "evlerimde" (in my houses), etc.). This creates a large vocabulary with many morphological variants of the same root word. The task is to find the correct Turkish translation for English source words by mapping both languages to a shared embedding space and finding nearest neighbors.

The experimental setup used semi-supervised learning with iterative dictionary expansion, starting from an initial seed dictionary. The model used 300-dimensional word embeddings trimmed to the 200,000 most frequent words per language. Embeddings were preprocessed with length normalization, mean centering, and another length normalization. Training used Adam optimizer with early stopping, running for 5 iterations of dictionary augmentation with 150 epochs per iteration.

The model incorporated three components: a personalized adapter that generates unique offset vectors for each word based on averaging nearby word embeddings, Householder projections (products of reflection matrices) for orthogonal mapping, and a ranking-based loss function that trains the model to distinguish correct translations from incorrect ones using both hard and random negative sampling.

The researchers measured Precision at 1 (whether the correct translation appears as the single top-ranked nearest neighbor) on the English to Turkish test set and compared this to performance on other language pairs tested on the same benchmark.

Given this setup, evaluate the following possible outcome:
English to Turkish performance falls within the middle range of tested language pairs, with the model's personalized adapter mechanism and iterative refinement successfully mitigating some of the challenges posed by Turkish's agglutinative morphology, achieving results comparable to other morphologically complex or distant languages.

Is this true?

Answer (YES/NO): YES